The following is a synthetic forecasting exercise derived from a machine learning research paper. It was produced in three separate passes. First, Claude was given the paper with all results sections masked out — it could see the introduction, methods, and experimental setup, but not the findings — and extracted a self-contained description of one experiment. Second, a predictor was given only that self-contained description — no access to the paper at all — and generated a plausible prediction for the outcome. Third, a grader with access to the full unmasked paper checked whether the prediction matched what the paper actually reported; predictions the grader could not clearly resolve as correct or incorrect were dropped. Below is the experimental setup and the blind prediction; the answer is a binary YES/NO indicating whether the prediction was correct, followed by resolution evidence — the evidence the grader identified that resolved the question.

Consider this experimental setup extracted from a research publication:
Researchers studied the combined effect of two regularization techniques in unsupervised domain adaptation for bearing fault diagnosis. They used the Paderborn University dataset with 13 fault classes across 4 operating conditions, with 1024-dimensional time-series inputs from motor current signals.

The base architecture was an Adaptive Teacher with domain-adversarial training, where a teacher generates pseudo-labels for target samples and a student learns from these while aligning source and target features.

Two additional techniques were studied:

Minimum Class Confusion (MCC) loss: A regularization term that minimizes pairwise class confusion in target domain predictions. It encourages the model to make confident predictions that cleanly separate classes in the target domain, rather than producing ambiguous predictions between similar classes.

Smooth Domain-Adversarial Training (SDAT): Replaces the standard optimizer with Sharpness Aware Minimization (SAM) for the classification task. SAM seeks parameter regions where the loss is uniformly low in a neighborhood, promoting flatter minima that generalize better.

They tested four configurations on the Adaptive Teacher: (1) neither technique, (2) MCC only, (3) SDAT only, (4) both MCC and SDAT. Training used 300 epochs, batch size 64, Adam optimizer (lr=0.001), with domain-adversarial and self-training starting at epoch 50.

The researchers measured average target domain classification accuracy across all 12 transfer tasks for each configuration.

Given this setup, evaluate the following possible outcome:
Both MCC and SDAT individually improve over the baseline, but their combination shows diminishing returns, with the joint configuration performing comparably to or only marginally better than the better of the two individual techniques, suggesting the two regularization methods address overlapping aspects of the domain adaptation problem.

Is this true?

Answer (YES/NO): NO